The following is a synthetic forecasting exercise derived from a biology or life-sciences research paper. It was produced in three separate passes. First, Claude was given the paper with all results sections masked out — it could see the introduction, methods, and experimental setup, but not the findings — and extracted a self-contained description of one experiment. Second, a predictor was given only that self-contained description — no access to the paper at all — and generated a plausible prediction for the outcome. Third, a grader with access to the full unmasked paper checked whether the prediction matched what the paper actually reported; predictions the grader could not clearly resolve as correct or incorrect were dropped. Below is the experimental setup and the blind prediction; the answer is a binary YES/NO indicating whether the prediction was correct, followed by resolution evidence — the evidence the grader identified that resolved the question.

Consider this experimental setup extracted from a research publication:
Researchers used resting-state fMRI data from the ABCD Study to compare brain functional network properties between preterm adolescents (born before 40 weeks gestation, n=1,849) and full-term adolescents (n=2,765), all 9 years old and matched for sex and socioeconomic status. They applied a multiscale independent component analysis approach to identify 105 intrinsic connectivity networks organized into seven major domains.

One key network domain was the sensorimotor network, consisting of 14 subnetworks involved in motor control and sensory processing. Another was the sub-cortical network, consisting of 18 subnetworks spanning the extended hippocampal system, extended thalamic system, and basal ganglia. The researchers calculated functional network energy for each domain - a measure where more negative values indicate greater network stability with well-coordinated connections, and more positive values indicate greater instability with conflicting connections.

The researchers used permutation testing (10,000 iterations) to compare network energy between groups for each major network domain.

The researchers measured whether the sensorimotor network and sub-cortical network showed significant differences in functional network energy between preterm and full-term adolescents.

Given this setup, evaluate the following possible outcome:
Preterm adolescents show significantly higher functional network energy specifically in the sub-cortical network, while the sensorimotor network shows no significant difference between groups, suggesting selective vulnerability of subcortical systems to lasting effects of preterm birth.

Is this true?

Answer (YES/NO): NO